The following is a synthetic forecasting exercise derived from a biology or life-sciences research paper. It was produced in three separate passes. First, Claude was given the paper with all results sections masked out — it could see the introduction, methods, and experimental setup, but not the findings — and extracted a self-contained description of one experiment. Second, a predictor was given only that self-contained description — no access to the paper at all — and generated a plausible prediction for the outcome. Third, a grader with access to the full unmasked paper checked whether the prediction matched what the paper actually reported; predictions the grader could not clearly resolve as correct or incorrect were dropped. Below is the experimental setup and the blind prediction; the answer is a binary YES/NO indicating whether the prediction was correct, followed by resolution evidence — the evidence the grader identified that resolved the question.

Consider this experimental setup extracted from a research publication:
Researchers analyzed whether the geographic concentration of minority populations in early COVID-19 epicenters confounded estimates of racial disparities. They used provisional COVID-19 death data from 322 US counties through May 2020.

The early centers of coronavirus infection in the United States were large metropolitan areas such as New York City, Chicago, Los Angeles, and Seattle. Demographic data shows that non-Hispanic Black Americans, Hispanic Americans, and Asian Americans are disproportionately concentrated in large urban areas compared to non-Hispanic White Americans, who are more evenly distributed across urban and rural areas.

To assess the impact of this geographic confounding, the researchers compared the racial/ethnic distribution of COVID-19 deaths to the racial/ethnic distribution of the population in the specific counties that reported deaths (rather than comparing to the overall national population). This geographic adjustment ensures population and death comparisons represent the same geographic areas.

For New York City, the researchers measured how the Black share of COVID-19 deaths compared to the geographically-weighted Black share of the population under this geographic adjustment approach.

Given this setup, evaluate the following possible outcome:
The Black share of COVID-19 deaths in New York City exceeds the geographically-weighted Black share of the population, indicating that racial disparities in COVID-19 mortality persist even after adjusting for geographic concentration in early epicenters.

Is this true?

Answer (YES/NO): NO